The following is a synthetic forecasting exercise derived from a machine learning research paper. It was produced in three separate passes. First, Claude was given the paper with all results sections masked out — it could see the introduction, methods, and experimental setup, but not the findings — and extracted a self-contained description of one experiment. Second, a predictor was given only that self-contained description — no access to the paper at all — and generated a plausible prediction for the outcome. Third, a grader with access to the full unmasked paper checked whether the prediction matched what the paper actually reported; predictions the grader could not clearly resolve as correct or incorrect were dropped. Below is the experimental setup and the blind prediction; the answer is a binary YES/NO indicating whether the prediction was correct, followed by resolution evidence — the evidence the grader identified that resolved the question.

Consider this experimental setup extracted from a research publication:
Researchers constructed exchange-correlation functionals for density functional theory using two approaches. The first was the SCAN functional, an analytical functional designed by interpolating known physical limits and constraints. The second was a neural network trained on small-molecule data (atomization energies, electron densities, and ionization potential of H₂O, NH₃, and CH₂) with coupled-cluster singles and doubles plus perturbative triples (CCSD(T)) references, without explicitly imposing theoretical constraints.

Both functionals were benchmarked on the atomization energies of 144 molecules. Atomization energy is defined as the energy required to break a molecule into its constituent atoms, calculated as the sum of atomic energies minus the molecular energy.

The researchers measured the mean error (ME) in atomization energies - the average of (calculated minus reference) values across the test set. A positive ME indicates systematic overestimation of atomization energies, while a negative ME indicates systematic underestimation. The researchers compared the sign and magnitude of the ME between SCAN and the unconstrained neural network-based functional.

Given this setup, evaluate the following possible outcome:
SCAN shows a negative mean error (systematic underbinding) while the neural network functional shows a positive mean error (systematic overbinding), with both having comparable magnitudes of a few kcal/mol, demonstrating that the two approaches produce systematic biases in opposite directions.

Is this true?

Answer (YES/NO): NO